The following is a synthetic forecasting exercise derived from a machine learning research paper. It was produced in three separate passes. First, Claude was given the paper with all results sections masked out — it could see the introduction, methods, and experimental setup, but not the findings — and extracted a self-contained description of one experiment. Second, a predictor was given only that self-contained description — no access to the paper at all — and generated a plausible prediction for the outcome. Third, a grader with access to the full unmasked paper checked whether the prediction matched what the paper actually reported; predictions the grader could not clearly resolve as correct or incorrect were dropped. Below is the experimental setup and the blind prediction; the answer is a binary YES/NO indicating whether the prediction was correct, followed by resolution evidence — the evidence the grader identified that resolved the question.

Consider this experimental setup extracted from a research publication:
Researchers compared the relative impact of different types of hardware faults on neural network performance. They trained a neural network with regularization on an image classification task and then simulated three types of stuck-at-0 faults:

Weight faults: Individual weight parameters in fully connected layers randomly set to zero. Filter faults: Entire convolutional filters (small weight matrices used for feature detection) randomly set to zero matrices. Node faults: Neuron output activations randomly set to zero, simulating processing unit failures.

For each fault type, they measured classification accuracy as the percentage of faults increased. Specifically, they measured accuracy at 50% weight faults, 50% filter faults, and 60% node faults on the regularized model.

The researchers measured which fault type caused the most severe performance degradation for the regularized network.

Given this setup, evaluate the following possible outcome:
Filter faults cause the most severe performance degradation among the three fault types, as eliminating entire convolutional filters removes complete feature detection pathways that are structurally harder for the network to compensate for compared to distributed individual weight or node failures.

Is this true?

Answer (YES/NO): YES